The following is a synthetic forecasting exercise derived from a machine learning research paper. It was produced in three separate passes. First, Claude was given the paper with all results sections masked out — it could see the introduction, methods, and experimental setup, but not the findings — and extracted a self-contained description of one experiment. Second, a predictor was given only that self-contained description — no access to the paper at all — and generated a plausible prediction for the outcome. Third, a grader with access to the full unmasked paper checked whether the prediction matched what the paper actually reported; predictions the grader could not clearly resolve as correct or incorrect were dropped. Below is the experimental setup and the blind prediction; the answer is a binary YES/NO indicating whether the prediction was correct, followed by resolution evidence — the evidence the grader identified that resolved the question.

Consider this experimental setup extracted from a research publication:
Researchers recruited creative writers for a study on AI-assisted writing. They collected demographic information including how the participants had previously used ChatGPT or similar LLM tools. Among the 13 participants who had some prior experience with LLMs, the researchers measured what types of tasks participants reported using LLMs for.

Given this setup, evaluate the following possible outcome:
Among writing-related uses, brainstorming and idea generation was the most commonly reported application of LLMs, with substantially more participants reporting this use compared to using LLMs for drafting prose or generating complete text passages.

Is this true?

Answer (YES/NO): NO